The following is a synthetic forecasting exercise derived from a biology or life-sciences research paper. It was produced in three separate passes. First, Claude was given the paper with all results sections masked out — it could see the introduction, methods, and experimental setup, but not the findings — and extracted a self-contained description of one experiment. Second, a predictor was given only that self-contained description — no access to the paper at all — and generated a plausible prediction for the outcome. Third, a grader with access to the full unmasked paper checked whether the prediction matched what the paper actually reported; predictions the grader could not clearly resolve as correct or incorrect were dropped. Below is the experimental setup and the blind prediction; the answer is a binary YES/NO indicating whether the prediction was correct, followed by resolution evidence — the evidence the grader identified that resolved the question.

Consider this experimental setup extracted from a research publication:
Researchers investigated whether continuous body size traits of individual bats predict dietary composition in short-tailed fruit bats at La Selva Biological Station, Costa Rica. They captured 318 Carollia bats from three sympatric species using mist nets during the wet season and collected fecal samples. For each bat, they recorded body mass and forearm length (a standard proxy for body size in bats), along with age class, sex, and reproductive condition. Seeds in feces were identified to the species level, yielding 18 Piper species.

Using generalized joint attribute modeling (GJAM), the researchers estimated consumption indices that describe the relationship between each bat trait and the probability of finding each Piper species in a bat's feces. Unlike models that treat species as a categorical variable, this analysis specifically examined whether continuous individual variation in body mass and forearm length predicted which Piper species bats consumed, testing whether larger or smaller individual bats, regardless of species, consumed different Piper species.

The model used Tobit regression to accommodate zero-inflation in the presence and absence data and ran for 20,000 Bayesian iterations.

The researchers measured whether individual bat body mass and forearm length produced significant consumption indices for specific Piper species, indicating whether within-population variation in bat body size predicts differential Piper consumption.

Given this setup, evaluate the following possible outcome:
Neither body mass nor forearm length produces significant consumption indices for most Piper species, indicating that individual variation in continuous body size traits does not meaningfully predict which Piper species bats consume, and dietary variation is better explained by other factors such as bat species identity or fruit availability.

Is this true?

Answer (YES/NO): NO